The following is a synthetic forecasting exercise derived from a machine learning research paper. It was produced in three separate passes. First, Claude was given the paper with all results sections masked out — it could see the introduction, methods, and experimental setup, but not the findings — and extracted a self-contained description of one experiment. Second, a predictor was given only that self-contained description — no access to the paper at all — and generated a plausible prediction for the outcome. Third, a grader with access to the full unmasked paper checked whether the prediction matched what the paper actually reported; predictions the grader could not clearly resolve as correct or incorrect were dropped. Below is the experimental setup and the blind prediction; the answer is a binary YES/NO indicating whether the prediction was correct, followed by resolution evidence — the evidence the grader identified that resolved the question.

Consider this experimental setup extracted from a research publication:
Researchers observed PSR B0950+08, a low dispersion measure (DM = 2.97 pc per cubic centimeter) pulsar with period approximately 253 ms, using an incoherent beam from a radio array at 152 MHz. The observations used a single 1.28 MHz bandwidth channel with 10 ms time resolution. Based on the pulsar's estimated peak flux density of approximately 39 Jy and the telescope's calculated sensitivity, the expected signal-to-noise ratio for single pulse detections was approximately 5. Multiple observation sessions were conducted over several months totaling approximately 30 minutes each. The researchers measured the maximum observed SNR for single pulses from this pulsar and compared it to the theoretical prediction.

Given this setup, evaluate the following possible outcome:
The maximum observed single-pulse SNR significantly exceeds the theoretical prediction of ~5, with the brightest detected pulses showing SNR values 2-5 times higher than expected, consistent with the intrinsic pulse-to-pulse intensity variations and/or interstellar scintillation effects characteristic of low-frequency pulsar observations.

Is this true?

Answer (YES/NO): YES